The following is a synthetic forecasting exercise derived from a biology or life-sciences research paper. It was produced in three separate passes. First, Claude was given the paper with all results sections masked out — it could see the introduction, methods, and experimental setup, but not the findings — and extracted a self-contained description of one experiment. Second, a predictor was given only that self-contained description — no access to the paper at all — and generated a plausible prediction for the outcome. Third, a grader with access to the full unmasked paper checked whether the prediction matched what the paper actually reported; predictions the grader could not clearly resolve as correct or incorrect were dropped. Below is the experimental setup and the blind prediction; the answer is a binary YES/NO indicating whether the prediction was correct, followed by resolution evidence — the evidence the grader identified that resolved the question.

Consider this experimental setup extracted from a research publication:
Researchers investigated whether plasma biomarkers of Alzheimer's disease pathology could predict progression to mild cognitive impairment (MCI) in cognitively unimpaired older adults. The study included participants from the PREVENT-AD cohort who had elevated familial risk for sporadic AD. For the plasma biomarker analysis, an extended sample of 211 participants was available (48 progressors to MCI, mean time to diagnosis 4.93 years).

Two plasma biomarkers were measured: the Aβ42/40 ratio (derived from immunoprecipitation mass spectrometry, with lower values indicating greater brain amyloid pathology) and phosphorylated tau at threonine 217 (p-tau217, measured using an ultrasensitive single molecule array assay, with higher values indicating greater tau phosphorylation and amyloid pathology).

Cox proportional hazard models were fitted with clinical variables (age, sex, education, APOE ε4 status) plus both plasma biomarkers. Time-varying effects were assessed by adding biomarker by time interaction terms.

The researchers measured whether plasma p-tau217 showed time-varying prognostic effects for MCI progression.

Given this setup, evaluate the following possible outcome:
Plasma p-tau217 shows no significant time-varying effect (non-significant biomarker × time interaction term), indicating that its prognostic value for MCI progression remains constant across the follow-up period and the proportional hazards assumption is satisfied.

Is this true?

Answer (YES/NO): YES